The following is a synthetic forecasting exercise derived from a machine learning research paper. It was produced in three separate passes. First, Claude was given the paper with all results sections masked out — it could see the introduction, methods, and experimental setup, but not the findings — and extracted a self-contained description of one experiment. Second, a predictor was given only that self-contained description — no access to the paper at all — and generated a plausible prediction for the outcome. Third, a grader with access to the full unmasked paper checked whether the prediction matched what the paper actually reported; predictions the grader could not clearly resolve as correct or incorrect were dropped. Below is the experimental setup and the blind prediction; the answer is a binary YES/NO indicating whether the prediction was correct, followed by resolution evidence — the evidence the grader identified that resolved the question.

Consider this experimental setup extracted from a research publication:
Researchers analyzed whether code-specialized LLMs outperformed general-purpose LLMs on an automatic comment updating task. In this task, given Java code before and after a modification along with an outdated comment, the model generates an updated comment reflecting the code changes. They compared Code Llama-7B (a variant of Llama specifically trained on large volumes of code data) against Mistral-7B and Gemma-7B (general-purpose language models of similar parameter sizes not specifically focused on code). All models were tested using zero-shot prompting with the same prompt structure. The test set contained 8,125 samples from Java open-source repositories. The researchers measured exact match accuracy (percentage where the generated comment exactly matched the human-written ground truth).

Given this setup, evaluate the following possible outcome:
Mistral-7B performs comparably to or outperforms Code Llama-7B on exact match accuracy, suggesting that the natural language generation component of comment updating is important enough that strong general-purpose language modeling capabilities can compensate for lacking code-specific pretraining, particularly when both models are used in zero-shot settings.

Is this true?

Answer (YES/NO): NO